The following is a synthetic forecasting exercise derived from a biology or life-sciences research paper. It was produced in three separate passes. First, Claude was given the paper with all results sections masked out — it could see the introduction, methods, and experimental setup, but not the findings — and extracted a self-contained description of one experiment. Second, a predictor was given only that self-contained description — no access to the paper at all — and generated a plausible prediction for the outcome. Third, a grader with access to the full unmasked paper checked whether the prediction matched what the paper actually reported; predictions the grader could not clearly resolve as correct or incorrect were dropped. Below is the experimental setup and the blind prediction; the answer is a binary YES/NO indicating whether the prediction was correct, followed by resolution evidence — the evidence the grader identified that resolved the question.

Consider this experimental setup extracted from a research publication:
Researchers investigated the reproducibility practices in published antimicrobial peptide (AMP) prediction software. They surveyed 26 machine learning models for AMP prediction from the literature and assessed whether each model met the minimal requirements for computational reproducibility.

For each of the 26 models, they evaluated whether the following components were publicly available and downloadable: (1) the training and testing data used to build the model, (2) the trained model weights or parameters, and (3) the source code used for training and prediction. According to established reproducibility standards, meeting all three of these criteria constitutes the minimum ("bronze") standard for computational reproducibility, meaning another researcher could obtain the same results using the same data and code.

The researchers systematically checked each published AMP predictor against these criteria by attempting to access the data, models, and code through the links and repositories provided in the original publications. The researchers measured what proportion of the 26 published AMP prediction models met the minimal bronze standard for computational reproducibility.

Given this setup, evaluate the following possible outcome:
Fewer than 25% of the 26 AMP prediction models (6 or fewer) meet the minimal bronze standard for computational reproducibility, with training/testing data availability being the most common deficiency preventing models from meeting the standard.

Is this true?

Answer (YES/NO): NO